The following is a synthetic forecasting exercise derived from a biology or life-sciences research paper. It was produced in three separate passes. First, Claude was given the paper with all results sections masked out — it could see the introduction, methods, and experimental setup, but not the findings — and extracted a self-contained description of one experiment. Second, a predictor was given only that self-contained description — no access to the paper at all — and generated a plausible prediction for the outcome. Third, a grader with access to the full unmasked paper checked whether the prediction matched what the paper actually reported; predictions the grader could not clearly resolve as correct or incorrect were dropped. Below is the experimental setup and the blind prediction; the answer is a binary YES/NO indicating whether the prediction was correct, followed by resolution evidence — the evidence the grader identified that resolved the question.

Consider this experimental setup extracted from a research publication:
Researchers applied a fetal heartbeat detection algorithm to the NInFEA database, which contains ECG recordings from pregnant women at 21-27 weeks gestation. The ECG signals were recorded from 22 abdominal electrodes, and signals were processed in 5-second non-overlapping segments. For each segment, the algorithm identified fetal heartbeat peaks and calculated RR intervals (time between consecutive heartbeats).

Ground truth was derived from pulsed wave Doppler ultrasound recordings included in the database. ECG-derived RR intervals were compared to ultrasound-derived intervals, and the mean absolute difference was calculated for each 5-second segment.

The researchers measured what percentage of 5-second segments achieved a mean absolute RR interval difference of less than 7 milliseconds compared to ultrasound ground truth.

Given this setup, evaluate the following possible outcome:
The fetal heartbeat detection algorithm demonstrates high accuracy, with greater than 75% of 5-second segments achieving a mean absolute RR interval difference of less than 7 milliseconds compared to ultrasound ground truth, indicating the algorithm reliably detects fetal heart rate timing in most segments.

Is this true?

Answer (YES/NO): YES